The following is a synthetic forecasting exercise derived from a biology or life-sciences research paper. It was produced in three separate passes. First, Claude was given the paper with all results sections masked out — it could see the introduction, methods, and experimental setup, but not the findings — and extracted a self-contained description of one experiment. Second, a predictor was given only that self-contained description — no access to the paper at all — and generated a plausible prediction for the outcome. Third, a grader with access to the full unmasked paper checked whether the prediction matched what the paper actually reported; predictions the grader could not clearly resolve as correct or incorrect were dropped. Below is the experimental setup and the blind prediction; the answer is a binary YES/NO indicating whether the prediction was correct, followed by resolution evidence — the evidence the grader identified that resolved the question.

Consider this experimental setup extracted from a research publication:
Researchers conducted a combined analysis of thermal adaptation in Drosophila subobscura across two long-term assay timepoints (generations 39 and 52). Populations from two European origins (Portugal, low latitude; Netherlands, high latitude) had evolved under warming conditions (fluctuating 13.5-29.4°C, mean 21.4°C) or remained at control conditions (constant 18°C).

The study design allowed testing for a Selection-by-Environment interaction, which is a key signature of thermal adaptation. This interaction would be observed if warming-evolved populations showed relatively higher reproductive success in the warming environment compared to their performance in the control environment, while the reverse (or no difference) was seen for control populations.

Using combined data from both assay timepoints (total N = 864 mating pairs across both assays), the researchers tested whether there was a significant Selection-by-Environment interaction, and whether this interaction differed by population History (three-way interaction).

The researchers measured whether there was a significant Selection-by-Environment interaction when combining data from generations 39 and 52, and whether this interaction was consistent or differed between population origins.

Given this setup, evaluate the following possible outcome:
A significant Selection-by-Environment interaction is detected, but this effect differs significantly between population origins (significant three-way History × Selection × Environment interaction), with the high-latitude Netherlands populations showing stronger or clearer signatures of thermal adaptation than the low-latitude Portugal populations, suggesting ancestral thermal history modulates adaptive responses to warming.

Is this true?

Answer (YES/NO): NO